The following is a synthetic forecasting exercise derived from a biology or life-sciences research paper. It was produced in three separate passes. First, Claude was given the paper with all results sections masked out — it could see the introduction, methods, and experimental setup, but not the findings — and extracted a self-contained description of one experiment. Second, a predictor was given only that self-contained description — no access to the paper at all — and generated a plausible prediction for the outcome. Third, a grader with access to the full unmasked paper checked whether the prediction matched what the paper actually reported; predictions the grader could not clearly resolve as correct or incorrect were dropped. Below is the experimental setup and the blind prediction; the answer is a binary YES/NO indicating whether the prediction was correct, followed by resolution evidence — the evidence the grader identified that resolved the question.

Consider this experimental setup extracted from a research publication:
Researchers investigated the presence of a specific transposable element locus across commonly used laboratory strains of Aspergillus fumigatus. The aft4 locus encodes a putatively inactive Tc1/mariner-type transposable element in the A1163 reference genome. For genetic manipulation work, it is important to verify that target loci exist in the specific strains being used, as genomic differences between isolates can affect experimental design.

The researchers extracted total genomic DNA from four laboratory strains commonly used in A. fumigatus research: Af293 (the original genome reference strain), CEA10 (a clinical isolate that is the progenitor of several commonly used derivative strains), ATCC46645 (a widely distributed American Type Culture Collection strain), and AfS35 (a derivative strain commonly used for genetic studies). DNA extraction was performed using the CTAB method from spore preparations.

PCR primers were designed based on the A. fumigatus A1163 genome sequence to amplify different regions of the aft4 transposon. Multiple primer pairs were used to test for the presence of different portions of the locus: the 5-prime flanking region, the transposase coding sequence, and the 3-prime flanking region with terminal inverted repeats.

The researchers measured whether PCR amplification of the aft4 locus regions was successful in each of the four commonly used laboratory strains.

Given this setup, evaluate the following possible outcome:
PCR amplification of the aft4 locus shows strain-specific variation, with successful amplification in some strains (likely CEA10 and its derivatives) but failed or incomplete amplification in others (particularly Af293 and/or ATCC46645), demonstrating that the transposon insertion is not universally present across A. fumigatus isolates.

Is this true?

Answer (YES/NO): NO